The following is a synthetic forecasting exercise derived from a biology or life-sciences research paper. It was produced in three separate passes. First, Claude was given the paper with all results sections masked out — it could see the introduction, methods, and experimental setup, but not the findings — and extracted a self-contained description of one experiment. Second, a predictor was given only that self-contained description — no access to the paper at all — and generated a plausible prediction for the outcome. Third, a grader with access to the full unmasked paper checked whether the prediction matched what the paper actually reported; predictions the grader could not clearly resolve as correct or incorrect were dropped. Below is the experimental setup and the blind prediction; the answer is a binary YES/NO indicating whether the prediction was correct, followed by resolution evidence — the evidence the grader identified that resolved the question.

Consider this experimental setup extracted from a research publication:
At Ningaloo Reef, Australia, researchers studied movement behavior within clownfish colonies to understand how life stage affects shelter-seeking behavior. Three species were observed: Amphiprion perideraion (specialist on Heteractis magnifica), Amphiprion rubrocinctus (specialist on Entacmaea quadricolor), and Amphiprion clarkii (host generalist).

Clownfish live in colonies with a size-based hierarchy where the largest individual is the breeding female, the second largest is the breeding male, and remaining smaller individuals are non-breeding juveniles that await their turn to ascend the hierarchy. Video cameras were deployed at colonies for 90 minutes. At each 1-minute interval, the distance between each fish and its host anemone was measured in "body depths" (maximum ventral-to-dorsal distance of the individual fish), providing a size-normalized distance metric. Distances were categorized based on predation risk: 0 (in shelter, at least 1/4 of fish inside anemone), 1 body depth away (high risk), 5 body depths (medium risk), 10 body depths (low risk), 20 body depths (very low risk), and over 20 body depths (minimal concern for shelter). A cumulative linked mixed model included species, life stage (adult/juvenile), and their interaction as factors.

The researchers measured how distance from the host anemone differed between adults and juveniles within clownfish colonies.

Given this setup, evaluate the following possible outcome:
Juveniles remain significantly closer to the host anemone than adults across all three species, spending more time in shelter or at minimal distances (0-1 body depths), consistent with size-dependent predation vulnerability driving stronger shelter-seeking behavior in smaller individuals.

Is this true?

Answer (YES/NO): NO